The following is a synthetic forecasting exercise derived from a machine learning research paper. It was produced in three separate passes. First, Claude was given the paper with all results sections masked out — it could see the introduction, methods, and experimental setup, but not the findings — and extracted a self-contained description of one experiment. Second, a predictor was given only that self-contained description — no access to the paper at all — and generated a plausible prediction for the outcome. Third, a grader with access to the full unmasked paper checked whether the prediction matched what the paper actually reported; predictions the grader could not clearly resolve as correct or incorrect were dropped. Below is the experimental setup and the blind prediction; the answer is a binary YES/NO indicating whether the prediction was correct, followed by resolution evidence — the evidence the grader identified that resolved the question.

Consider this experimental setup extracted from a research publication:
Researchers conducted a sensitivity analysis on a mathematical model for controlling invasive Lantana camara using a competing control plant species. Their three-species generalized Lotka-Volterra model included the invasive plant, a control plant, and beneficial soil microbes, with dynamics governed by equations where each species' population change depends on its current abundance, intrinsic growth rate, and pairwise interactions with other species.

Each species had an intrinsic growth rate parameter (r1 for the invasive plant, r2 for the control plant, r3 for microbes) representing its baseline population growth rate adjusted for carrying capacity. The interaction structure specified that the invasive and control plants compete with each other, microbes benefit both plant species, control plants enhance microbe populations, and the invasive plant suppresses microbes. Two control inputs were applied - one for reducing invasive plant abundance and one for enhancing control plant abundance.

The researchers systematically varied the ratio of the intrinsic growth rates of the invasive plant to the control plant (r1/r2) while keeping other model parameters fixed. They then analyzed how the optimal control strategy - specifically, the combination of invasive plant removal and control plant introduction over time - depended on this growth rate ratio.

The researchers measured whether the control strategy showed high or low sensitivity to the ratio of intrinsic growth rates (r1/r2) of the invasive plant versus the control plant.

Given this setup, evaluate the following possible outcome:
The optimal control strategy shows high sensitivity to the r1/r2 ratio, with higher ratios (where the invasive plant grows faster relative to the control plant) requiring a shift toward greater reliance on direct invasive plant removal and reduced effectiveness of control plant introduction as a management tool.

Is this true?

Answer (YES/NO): NO